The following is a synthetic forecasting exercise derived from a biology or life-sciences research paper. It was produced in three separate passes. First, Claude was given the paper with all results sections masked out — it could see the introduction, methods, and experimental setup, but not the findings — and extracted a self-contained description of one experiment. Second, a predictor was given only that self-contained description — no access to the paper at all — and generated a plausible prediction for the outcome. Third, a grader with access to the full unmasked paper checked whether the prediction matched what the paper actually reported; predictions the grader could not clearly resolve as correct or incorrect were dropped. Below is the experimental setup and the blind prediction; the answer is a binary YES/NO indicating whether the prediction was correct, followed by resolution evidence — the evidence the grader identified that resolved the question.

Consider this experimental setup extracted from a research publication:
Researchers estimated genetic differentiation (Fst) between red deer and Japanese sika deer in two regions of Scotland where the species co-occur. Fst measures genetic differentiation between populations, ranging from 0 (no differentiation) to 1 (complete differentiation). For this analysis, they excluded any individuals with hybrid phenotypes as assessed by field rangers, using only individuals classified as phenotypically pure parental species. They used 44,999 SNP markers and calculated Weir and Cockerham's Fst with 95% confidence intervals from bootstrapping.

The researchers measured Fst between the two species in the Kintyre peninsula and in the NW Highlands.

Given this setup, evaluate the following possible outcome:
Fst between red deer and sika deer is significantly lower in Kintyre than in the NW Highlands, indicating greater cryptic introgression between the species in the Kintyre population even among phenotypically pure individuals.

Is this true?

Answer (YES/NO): NO